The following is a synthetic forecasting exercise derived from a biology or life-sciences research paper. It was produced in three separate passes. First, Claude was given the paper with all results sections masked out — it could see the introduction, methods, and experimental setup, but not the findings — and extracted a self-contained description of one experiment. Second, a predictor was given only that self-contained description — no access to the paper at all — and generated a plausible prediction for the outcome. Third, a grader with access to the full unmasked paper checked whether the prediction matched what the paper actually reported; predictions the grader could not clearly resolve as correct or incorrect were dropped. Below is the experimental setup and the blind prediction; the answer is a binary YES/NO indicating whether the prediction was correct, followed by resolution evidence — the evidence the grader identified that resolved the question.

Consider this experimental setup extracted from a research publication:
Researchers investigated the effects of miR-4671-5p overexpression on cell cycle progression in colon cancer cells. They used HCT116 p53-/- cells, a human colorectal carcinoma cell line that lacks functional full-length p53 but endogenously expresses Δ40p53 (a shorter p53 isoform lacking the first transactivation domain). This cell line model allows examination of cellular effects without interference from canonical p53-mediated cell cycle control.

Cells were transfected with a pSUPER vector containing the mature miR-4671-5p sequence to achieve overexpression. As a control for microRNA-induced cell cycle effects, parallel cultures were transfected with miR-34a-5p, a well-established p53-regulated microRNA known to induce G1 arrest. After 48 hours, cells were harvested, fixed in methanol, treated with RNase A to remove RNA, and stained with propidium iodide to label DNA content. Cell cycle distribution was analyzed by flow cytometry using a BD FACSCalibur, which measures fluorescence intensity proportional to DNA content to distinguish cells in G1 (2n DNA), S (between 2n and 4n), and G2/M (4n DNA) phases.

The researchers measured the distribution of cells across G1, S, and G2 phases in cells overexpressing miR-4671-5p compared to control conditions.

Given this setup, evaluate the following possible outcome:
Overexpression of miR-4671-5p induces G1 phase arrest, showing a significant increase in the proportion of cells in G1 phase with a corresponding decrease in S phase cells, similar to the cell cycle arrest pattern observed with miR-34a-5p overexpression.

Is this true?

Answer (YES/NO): NO